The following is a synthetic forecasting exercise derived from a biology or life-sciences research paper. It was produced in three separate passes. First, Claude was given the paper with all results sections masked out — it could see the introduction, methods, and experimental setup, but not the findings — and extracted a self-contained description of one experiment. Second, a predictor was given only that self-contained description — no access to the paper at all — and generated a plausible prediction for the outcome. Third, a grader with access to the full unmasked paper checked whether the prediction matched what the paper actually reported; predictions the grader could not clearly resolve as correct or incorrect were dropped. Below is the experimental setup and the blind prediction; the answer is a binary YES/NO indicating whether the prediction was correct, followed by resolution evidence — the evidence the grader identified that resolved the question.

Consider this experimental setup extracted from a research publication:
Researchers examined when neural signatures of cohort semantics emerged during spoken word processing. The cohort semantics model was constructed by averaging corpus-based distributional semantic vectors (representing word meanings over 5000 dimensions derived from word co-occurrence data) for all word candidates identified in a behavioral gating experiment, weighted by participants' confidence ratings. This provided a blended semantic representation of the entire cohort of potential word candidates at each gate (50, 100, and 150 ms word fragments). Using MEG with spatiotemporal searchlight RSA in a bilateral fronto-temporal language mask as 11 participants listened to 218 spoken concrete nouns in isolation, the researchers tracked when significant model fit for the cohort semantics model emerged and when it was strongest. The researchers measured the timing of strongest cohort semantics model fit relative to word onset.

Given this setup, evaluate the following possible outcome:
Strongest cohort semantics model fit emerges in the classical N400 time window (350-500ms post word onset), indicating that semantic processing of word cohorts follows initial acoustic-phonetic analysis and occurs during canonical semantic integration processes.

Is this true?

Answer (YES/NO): NO